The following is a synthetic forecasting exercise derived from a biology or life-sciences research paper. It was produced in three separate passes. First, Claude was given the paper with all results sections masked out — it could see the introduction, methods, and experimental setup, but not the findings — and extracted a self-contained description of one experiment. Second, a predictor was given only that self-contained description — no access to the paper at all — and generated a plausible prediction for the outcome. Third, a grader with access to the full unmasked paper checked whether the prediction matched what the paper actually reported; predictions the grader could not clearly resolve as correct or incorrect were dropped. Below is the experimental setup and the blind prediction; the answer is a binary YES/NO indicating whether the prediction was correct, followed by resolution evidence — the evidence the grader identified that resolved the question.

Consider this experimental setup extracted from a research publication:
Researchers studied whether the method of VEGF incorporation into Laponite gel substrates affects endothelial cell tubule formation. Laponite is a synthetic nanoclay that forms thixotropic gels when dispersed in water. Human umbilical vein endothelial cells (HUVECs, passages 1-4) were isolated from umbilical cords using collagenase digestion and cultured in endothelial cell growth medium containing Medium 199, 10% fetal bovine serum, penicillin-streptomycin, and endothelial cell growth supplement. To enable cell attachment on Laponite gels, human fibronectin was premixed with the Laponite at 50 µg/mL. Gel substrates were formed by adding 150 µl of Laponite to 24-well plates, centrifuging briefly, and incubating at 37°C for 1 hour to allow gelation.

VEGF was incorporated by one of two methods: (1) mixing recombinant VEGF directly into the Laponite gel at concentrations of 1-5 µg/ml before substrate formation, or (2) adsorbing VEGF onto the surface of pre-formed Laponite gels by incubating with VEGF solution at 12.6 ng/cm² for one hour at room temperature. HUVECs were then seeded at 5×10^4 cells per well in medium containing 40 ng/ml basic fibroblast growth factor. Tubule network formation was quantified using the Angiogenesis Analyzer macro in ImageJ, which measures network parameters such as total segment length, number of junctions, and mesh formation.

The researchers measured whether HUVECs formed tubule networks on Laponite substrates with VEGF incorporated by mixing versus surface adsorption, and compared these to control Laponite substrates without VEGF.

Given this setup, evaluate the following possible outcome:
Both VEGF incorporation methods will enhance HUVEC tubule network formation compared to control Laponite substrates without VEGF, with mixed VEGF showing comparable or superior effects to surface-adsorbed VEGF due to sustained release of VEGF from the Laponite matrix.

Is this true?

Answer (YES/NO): NO